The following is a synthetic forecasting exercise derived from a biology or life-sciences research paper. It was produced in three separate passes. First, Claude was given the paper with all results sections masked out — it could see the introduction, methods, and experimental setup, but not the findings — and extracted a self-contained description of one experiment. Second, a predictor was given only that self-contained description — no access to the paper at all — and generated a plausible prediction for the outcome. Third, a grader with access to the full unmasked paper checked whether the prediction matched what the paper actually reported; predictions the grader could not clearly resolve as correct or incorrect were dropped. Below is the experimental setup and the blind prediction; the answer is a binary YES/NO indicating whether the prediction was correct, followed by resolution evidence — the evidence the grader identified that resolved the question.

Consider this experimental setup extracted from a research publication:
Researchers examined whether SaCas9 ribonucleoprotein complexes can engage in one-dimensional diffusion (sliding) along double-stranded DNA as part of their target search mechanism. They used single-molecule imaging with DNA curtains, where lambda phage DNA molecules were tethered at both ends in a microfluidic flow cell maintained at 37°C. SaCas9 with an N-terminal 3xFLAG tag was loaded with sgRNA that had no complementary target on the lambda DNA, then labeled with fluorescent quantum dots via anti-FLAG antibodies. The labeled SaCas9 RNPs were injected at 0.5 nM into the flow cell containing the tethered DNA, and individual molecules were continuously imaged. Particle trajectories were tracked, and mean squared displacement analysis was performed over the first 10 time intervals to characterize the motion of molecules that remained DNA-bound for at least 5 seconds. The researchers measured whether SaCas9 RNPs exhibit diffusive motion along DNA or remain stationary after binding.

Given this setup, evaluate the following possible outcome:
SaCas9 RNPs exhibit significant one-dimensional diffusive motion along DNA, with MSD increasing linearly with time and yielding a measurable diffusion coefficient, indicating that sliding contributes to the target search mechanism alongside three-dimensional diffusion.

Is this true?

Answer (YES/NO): YES